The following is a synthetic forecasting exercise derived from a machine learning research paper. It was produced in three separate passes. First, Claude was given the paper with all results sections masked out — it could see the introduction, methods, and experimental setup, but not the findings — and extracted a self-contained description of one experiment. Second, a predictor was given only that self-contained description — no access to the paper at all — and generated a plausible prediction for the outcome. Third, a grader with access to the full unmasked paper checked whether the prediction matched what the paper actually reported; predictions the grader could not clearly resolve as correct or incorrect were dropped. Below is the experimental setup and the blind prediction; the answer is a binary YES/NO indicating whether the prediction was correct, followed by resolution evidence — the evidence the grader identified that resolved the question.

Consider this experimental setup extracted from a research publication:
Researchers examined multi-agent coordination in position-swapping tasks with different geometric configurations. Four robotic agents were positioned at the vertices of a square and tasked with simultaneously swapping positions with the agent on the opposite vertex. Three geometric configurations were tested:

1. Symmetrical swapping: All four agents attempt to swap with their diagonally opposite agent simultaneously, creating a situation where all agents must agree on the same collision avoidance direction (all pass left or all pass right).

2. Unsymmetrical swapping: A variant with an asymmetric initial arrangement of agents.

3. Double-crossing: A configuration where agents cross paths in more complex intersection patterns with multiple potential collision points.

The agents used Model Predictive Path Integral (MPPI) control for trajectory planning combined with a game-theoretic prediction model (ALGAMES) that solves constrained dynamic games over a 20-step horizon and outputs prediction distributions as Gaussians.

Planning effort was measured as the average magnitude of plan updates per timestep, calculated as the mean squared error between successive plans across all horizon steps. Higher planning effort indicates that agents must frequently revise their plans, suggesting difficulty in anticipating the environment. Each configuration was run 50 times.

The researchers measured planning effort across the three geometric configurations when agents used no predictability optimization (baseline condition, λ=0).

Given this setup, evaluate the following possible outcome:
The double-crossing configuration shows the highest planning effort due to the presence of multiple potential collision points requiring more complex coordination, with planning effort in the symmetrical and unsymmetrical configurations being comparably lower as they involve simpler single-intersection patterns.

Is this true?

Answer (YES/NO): NO